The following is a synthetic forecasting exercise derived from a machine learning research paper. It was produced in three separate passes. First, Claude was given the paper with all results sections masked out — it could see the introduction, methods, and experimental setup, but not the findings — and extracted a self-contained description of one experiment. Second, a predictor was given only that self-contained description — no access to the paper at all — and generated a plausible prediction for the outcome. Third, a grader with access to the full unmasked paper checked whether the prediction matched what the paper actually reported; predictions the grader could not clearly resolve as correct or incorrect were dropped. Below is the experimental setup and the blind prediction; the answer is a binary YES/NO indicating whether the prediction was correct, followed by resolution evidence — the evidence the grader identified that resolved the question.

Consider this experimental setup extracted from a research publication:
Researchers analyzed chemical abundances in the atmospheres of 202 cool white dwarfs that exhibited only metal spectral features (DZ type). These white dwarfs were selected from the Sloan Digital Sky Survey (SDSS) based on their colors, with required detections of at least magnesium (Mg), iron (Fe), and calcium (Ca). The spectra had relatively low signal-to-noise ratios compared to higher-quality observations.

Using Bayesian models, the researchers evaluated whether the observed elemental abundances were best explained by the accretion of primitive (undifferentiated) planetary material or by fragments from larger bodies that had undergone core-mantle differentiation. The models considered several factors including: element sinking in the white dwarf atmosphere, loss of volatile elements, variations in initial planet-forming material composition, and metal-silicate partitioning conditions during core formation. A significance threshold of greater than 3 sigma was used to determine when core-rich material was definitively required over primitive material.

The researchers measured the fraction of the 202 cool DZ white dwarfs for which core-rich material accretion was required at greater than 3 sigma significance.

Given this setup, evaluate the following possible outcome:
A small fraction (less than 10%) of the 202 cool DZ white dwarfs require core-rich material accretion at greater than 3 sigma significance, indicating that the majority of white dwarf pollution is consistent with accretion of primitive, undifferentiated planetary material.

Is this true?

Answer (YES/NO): YES